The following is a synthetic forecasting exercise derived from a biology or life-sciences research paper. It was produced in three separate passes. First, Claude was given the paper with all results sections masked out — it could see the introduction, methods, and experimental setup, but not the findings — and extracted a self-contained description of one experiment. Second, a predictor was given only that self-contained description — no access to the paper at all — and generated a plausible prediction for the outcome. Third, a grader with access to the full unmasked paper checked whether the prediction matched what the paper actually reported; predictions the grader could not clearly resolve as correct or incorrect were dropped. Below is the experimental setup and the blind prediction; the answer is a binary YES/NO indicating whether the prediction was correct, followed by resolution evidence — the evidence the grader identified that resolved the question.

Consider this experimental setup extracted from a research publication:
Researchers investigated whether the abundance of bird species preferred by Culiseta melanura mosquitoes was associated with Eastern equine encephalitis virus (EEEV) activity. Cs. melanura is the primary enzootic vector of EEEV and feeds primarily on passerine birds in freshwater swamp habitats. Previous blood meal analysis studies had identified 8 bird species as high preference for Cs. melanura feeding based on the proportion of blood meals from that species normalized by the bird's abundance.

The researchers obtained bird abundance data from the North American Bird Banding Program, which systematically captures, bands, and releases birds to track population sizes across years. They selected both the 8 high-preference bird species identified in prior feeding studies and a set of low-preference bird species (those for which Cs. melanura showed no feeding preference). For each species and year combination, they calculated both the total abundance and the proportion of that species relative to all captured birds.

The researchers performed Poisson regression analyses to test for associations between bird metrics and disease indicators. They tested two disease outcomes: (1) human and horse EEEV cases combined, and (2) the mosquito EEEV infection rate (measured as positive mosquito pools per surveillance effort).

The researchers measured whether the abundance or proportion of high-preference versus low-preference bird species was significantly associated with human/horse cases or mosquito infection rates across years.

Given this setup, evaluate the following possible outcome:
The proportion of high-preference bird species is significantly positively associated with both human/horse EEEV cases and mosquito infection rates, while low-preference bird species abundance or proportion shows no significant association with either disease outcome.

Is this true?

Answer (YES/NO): NO